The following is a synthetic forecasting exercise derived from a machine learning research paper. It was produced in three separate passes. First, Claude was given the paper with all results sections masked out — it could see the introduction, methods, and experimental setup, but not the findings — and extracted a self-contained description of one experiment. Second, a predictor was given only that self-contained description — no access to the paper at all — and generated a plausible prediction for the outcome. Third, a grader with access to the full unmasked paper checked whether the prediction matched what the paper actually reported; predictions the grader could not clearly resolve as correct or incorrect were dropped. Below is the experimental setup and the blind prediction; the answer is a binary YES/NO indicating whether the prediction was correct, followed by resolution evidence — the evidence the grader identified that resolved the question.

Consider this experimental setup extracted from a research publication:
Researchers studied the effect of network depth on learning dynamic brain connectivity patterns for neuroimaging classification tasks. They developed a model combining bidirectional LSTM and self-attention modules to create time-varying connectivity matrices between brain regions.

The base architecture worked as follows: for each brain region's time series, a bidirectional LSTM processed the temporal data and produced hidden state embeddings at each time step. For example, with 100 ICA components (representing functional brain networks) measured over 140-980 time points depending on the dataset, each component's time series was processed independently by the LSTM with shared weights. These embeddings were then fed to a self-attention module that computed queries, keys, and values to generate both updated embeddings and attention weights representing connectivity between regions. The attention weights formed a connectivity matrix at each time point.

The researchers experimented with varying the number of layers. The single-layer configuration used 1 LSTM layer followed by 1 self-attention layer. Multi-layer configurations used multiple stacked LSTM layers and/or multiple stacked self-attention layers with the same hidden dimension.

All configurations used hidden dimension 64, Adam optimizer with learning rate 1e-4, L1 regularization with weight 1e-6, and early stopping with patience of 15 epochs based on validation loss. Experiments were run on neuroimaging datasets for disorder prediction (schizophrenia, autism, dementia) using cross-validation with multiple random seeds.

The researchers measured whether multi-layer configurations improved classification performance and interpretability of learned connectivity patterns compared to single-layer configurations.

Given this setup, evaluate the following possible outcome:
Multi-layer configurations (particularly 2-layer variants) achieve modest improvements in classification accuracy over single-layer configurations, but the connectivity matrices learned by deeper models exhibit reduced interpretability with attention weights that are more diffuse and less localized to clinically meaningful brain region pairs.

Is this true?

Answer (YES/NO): NO